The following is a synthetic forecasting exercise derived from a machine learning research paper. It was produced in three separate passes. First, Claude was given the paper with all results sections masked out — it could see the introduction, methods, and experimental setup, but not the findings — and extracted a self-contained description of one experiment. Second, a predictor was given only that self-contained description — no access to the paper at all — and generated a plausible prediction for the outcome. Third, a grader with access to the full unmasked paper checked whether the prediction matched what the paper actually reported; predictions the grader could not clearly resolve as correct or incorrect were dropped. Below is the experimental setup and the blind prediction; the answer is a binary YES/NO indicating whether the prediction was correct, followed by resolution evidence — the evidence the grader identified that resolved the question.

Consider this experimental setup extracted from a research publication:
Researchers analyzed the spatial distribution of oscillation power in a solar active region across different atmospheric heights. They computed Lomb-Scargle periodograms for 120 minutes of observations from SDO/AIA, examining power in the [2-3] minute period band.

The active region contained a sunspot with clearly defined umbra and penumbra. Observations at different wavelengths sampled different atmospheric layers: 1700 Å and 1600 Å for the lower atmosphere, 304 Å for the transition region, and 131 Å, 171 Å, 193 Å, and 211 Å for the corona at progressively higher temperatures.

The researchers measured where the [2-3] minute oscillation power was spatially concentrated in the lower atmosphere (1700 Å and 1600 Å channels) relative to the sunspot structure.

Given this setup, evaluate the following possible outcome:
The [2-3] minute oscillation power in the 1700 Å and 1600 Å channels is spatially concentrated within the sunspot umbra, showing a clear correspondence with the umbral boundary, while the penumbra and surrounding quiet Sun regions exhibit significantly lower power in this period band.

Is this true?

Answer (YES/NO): NO